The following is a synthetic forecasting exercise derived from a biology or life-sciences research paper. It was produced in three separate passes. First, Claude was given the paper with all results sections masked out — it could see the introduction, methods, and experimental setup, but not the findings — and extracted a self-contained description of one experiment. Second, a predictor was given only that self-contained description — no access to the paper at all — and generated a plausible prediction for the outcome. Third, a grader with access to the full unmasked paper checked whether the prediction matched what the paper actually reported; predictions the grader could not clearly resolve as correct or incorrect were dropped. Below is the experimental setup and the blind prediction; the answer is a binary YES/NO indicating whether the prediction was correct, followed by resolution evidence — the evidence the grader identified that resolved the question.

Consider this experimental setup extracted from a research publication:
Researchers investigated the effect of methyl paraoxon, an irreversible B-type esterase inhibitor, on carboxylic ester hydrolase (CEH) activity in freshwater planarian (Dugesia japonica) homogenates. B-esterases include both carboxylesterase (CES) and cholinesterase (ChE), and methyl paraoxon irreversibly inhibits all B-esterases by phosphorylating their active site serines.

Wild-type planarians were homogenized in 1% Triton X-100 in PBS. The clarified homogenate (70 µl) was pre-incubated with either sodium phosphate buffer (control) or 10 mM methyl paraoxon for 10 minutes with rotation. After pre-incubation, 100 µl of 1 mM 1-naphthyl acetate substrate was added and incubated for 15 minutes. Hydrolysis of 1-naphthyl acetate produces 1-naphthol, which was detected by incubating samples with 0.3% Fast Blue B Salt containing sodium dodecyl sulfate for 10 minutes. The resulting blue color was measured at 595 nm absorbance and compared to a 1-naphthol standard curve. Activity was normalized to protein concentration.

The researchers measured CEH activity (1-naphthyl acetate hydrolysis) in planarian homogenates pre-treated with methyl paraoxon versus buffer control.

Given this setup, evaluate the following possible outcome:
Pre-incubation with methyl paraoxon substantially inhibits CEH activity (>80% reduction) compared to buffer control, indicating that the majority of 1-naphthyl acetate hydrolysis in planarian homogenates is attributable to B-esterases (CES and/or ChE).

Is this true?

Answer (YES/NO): YES